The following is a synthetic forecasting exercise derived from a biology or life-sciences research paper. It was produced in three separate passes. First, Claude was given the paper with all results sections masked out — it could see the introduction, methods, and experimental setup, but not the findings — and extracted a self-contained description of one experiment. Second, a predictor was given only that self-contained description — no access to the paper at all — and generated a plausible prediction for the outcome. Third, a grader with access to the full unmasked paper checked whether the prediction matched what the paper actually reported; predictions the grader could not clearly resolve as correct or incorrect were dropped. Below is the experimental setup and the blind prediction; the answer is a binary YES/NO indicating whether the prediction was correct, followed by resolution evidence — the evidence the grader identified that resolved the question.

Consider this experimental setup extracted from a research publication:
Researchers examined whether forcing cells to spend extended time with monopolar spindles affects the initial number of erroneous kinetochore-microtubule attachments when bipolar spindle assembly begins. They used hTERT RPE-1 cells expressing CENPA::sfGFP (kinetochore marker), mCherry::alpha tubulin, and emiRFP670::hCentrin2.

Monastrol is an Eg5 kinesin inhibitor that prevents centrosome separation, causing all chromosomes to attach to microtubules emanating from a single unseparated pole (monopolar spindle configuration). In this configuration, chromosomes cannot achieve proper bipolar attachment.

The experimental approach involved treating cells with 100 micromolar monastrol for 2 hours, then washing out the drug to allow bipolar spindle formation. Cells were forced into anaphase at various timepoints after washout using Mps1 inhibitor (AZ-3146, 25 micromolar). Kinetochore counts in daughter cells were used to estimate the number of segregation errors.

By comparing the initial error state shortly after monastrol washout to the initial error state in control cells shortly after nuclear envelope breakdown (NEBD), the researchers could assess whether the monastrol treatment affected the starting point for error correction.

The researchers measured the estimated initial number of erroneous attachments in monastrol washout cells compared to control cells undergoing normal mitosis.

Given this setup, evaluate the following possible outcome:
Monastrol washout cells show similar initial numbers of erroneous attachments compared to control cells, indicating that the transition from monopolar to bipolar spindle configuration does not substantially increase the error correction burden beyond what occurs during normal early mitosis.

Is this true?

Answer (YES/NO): NO